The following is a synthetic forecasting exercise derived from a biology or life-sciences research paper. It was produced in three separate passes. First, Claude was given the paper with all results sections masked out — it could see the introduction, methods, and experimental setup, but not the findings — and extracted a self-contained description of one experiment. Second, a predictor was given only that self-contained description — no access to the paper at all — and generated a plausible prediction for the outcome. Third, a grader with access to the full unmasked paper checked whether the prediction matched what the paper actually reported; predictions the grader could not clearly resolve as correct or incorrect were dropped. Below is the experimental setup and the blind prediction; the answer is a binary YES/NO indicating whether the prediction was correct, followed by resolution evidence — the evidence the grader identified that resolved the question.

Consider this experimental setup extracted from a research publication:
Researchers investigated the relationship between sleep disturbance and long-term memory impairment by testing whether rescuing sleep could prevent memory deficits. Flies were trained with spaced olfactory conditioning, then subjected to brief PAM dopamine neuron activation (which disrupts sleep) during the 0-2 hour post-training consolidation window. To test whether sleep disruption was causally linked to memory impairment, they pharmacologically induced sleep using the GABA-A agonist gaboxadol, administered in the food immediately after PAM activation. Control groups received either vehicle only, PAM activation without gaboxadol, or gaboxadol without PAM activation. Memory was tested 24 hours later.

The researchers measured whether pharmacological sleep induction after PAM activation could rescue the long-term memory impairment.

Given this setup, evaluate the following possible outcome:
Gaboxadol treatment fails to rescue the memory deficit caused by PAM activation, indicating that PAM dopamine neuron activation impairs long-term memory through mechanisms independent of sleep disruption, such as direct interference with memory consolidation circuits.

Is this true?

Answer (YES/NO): NO